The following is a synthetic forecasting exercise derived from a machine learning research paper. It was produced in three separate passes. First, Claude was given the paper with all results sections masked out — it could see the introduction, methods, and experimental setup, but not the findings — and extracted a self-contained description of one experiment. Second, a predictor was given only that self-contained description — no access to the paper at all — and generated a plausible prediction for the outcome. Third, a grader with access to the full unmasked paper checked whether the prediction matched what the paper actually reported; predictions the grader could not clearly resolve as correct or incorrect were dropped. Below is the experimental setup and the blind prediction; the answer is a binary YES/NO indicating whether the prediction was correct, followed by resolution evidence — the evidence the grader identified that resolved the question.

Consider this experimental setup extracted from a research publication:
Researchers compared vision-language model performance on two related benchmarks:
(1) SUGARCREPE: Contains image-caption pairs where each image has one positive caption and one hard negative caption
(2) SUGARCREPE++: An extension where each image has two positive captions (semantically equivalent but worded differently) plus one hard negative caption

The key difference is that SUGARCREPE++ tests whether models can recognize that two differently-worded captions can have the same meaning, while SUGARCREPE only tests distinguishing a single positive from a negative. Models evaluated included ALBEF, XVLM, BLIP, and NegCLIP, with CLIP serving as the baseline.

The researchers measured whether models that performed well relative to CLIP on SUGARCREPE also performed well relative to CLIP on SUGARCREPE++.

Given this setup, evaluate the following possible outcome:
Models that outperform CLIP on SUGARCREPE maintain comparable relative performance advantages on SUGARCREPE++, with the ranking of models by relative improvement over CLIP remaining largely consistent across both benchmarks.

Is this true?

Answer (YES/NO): NO